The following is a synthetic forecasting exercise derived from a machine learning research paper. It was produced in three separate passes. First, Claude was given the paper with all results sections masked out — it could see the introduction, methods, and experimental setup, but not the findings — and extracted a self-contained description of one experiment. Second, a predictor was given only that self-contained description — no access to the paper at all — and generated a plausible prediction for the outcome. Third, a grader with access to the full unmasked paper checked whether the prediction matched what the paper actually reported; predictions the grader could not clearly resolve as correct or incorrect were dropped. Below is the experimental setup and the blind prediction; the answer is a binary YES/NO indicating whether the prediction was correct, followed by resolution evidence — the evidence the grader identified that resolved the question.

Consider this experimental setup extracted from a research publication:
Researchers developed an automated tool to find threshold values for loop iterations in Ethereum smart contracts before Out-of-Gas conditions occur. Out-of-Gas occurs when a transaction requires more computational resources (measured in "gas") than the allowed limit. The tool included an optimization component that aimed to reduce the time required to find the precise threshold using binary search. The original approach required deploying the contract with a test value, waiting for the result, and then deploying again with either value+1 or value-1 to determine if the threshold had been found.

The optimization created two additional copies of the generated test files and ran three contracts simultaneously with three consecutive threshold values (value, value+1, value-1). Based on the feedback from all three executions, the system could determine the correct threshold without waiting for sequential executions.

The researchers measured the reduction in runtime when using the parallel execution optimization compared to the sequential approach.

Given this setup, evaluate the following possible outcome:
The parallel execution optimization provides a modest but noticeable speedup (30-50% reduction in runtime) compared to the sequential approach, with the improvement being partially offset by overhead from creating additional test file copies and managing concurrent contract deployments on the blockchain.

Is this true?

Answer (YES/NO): YES